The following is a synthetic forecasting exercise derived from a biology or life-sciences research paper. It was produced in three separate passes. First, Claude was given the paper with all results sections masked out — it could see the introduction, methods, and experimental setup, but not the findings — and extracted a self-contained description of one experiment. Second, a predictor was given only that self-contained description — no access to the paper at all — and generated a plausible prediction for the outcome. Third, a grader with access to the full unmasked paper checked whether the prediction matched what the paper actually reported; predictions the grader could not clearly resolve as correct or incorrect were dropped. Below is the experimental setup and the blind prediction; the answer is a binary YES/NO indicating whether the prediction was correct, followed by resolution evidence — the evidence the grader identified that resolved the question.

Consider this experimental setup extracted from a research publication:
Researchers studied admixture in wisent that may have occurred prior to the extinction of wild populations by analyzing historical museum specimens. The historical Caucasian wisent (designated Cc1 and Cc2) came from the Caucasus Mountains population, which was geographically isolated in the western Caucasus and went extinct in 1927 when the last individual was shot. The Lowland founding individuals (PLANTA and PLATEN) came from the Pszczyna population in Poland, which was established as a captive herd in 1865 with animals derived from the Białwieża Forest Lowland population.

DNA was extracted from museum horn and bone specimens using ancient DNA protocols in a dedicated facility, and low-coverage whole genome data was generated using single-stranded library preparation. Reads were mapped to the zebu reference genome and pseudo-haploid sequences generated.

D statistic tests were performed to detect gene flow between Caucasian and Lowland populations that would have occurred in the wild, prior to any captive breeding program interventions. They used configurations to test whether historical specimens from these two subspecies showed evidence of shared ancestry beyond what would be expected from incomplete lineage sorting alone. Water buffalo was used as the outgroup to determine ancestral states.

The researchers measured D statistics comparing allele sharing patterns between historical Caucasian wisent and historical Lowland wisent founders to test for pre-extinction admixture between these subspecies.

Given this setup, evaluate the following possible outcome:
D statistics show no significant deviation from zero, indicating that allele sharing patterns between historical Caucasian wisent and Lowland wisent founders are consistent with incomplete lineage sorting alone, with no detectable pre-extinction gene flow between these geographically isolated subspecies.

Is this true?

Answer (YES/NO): NO